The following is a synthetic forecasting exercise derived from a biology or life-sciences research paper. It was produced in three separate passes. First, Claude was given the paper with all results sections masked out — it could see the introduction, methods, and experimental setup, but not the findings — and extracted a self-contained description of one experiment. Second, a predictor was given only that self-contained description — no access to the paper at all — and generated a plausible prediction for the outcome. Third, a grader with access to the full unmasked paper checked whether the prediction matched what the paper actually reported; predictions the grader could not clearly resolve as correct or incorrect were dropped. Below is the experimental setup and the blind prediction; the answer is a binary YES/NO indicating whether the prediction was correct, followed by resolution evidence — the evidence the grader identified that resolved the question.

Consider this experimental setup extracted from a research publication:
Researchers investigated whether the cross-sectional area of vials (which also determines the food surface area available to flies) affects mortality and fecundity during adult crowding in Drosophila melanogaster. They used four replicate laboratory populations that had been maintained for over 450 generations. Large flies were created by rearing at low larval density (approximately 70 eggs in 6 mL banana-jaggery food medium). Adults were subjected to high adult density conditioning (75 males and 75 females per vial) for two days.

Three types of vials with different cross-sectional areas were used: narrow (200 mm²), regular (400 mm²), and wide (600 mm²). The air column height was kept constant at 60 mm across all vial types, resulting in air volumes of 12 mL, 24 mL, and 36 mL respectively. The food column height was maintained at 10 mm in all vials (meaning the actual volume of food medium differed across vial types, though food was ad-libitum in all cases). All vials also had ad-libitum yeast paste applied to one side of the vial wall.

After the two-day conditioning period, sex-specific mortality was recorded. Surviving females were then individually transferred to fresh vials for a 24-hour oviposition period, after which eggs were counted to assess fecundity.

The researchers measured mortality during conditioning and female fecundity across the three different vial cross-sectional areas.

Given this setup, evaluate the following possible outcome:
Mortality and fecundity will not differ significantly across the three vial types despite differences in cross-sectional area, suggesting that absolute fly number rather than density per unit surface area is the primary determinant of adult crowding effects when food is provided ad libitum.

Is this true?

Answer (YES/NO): NO